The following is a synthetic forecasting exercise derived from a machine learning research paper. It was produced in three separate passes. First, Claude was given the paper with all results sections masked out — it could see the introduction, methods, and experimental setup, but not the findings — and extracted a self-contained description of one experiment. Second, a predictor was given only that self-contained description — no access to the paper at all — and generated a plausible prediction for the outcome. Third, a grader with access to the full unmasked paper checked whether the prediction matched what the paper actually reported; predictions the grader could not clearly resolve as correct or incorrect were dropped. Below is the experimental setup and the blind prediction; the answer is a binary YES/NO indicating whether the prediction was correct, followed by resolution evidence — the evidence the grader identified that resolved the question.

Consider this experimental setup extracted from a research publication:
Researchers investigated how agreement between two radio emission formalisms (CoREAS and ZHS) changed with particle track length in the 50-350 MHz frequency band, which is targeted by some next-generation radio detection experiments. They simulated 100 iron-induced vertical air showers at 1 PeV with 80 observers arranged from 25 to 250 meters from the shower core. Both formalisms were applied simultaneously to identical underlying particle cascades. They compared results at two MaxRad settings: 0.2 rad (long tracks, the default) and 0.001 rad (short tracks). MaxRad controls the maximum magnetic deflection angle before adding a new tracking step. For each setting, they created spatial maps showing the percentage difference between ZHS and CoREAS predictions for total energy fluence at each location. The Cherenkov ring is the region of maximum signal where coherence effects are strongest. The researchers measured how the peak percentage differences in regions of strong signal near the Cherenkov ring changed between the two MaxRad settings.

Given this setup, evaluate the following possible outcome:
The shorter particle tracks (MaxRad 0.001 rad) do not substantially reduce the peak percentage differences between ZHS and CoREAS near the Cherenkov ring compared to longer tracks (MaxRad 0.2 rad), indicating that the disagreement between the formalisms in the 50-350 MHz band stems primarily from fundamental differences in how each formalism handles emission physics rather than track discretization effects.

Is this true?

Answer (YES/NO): NO